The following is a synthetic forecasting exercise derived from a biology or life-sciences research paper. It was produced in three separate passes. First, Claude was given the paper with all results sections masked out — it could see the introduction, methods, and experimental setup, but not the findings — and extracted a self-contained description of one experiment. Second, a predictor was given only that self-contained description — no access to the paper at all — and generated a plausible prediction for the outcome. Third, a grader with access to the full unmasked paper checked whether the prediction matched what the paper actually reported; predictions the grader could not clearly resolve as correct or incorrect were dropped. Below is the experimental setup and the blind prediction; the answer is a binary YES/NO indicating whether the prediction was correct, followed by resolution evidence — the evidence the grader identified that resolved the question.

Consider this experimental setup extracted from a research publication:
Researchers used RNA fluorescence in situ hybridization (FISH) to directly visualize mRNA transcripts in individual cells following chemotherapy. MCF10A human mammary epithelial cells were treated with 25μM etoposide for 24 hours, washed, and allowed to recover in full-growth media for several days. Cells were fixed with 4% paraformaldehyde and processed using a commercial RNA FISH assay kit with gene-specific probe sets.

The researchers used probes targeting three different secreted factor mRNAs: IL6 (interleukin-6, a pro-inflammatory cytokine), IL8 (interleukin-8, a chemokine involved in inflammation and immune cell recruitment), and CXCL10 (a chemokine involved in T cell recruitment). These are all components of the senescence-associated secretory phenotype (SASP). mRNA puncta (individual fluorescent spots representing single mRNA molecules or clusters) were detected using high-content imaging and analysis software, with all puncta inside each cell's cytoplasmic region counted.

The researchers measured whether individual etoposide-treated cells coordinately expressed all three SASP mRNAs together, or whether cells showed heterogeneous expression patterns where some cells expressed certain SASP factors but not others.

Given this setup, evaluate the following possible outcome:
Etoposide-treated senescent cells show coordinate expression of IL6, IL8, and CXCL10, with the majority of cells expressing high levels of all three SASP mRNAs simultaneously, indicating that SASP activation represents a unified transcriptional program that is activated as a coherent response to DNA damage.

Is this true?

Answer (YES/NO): NO